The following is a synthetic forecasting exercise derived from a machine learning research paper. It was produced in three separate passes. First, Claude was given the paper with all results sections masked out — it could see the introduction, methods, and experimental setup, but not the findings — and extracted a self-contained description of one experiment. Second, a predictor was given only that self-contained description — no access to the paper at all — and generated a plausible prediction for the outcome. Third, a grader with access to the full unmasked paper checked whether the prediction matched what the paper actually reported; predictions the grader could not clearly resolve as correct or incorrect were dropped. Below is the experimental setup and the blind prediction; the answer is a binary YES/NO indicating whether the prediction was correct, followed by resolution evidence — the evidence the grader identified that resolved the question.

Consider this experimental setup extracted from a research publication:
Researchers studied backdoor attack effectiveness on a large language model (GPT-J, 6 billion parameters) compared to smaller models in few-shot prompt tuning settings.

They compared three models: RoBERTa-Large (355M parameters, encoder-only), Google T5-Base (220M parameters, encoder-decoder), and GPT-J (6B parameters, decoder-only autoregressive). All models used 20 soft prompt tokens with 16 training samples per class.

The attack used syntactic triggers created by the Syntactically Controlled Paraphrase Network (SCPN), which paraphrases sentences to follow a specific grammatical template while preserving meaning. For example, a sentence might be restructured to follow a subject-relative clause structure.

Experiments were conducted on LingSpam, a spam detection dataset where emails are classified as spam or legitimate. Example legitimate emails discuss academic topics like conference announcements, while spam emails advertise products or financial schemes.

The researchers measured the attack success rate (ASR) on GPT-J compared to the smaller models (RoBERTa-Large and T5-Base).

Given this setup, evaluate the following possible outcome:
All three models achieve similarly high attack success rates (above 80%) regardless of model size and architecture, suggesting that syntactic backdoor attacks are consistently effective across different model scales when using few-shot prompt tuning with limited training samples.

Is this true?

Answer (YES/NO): YES